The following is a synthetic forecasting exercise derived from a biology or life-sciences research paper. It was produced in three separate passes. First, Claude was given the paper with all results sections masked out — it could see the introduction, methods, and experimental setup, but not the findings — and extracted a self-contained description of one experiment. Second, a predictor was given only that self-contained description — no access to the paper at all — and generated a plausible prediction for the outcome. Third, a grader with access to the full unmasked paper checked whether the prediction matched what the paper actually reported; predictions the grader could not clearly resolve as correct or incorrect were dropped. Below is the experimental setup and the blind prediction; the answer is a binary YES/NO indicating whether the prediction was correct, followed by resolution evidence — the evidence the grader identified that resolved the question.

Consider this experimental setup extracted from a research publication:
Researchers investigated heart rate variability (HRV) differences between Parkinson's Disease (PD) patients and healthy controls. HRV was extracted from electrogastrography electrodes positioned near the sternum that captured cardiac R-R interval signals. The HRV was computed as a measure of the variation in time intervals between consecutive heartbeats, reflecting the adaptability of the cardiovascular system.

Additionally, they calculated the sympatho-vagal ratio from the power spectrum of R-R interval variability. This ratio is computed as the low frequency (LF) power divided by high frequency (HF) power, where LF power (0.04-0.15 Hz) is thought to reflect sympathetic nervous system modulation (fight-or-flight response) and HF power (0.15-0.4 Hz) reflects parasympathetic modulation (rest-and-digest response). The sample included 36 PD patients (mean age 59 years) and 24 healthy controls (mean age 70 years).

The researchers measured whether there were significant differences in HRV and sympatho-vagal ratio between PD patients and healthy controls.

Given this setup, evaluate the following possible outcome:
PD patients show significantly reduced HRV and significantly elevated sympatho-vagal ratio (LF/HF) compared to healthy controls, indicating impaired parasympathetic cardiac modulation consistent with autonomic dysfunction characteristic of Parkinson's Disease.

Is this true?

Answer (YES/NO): YES